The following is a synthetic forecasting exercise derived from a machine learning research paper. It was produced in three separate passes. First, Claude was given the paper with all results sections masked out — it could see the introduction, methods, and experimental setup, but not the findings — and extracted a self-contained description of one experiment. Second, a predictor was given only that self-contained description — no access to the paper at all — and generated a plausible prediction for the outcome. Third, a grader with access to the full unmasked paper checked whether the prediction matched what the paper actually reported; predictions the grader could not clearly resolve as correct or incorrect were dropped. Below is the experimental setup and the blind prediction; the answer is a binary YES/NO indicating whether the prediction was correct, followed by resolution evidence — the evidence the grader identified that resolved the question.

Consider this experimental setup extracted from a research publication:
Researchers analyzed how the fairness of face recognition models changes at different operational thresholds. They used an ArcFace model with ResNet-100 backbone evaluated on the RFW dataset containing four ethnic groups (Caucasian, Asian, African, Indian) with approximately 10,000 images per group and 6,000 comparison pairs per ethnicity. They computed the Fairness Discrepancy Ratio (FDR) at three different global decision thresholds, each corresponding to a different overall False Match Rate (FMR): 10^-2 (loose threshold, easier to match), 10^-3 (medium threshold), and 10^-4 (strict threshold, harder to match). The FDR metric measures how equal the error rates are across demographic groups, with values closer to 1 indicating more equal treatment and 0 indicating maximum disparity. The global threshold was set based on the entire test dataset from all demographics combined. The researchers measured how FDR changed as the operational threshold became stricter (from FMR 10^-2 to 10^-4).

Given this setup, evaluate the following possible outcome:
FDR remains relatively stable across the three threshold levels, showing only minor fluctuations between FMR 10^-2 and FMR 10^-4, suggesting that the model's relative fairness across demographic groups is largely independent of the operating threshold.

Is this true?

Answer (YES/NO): NO